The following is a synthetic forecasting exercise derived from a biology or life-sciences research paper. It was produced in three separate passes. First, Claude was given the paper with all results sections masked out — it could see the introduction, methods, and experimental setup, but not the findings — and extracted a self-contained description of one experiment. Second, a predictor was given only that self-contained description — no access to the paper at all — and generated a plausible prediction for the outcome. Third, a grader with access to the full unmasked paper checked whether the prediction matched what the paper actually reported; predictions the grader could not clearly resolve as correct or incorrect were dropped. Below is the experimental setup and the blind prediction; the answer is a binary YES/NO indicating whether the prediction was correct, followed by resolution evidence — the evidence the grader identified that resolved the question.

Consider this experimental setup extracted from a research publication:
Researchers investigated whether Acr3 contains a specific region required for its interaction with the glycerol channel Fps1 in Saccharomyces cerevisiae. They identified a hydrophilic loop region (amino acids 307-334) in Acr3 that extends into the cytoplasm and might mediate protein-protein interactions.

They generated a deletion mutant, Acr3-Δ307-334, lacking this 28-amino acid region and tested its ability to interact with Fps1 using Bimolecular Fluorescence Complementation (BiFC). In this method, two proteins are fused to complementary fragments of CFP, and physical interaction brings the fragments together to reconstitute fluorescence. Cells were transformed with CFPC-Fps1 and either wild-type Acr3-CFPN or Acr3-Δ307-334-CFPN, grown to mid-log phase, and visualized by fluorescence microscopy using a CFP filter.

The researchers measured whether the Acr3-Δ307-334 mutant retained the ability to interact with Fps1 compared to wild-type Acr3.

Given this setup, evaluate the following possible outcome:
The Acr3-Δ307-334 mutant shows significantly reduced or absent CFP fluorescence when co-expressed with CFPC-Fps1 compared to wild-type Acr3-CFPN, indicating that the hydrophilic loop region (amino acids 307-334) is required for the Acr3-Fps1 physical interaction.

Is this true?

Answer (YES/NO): NO